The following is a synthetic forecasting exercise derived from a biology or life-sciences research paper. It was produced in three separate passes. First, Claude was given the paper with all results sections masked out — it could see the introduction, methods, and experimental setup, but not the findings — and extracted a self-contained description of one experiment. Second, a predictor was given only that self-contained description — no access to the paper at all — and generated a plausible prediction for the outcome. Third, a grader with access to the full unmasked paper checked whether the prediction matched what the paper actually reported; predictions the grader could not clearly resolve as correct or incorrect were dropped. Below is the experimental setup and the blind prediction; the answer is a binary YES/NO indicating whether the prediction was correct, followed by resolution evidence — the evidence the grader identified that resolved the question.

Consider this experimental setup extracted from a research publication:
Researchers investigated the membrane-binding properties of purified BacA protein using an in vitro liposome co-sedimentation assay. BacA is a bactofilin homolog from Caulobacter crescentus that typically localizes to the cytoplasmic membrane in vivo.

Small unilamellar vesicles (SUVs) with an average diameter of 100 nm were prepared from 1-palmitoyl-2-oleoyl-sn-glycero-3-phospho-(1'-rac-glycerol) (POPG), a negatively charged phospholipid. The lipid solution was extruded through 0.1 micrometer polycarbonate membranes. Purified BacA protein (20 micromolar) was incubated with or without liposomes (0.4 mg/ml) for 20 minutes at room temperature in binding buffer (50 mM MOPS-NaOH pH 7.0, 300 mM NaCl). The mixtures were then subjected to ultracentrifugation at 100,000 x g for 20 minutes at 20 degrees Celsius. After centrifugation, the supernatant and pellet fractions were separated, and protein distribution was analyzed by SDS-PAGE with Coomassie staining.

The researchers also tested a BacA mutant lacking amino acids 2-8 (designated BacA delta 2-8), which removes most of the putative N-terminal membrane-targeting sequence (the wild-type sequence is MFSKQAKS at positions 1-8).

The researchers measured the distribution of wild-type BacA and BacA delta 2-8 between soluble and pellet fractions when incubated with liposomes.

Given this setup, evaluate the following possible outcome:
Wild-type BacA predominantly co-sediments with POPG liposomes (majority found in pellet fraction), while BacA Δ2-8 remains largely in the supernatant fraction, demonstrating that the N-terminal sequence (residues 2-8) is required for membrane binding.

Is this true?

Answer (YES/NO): YES